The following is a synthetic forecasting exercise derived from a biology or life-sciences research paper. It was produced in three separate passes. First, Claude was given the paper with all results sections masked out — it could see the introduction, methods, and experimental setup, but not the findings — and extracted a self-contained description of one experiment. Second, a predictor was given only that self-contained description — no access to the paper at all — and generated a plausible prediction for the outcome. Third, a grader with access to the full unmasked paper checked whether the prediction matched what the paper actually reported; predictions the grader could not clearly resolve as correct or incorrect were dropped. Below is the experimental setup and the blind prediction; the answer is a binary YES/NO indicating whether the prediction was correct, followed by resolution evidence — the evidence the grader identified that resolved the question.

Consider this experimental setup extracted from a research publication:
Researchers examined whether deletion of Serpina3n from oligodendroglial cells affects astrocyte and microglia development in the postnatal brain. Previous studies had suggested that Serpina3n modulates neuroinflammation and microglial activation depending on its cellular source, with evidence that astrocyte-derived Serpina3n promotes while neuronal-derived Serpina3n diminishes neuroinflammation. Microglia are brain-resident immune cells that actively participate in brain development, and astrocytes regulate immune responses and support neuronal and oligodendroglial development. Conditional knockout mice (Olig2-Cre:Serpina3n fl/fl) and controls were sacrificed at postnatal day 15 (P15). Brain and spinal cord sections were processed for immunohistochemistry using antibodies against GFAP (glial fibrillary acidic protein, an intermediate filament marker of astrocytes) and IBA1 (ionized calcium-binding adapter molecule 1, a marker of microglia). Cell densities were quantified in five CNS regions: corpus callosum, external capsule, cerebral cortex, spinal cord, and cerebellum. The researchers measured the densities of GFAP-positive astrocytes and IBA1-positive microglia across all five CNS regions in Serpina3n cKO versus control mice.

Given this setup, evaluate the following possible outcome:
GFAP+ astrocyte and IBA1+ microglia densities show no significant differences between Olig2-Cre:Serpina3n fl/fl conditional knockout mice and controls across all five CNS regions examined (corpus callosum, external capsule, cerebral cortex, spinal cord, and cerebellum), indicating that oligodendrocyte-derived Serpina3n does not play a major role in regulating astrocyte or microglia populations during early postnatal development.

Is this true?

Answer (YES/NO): YES